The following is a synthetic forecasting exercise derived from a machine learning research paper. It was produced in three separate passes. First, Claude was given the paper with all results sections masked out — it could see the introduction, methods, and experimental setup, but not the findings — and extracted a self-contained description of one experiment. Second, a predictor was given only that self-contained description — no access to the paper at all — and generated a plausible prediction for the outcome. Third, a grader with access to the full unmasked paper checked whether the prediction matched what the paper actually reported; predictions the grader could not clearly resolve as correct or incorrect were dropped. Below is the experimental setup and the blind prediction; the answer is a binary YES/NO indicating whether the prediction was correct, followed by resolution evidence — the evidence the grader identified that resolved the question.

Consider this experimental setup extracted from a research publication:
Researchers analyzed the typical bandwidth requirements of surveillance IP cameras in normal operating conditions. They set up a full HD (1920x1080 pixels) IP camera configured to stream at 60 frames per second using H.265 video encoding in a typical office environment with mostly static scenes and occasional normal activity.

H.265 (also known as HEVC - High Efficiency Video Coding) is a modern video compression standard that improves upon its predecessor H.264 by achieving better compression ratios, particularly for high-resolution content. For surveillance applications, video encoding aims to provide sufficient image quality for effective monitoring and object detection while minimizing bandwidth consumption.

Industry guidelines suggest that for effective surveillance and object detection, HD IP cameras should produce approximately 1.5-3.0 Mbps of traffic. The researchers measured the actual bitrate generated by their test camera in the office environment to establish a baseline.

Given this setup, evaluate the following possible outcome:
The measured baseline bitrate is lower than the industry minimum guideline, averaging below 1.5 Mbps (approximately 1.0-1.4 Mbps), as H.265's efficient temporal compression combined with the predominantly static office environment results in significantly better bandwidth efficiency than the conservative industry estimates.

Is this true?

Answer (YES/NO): NO